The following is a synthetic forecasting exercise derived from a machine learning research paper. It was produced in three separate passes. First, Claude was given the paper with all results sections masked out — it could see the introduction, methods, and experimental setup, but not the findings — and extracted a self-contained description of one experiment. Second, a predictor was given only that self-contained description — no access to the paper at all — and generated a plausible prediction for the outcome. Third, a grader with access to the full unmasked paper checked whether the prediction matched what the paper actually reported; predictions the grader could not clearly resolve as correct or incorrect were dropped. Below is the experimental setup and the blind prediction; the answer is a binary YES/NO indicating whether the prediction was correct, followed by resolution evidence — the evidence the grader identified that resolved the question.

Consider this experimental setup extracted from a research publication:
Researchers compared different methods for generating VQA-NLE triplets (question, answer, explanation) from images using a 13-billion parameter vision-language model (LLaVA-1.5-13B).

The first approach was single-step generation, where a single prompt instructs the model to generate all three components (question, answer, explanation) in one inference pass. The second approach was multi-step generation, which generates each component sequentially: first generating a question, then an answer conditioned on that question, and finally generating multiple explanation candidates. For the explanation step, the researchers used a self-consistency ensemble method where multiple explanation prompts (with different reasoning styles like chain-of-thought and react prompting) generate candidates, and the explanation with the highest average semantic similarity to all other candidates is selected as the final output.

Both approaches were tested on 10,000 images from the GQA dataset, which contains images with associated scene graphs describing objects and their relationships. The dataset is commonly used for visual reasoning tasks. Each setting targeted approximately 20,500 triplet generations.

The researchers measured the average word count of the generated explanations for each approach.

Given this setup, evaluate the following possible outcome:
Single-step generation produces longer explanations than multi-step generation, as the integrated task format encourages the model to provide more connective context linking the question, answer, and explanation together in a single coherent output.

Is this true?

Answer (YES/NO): NO